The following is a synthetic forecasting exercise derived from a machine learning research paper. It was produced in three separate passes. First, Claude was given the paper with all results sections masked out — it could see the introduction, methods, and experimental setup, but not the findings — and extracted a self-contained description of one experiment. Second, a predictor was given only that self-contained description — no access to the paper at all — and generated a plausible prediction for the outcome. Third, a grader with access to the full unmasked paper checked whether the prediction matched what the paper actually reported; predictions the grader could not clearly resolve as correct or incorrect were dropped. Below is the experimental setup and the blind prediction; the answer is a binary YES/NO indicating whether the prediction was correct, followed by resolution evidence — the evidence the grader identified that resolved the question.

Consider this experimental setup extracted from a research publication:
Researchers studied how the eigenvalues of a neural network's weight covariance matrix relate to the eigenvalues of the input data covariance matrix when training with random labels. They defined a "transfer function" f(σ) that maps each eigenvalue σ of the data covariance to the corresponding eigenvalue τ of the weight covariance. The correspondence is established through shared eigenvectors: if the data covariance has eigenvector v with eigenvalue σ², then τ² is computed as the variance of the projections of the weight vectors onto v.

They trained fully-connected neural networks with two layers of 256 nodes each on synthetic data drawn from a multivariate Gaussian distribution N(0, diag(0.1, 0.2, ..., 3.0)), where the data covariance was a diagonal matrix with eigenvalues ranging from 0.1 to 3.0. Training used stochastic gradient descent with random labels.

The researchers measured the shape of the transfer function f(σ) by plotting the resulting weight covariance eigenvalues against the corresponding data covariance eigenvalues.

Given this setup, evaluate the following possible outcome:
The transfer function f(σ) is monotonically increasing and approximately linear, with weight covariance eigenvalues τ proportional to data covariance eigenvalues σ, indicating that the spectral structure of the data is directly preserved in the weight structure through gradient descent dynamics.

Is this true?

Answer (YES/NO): NO